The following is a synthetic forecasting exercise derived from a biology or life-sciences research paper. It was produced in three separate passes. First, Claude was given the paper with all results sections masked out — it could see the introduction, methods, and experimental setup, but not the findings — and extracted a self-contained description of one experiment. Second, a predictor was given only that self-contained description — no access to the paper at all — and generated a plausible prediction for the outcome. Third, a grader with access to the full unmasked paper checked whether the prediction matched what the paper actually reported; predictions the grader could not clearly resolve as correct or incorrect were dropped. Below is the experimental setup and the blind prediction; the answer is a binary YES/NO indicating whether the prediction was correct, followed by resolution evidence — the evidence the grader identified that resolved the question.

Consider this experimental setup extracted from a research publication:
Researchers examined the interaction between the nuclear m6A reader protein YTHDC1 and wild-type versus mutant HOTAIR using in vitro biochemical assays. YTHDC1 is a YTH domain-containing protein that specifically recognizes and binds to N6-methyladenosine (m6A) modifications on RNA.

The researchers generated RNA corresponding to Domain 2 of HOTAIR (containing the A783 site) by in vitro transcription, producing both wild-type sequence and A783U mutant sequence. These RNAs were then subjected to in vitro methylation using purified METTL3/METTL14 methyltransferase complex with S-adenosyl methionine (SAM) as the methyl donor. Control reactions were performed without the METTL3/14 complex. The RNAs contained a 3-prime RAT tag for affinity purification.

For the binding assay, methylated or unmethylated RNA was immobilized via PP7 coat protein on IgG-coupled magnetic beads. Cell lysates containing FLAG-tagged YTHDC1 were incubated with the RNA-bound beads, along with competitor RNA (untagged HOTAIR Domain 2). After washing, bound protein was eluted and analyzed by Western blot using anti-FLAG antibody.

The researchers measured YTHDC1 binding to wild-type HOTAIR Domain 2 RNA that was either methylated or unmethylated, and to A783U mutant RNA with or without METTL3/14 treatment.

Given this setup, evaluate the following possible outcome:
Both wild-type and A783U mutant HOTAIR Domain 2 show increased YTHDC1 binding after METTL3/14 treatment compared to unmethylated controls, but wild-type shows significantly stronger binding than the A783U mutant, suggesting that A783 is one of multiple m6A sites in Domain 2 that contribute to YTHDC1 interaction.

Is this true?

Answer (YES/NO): NO